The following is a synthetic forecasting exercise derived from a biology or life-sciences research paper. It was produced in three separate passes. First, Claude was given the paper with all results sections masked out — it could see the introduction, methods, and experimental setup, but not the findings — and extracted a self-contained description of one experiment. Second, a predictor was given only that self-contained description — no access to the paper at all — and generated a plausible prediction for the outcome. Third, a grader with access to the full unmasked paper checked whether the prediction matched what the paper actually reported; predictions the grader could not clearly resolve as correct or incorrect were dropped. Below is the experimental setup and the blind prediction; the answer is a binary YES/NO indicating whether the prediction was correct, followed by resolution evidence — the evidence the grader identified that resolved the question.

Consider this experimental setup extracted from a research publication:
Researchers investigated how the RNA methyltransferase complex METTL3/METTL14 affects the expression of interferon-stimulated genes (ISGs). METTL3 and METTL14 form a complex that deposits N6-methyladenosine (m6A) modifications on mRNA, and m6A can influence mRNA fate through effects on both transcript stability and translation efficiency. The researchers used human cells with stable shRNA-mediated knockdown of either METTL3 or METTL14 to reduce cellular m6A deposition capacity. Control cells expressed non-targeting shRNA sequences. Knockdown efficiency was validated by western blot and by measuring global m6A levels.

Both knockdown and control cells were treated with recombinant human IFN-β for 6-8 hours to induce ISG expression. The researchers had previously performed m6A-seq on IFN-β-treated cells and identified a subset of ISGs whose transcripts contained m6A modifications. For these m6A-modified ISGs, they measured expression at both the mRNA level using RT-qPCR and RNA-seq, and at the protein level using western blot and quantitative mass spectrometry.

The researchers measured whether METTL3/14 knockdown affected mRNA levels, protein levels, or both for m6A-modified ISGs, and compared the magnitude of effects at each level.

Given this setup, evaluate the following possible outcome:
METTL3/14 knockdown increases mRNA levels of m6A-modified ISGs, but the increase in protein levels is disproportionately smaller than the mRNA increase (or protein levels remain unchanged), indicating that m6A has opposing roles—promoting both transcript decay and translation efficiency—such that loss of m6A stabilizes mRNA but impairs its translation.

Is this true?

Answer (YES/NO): NO